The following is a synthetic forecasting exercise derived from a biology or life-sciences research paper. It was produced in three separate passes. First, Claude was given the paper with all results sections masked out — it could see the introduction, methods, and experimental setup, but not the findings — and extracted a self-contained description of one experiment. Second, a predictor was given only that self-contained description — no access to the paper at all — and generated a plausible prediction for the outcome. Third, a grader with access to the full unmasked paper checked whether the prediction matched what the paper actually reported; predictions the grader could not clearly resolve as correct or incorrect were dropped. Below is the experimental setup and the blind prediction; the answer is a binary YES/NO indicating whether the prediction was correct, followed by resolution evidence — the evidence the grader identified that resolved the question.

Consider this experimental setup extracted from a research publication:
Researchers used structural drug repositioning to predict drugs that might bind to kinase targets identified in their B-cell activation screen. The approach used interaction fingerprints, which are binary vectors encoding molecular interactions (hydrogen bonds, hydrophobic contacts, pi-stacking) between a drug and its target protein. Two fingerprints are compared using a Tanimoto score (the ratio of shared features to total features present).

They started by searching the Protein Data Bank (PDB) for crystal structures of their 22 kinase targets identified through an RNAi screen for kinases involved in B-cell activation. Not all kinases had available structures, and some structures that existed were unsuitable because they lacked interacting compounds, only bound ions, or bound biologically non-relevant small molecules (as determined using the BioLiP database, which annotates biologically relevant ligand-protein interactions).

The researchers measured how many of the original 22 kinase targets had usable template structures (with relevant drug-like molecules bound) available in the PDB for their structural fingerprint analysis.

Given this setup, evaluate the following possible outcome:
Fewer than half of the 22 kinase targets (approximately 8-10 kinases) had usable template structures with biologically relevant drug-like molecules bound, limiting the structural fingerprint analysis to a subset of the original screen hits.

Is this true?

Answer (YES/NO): YES